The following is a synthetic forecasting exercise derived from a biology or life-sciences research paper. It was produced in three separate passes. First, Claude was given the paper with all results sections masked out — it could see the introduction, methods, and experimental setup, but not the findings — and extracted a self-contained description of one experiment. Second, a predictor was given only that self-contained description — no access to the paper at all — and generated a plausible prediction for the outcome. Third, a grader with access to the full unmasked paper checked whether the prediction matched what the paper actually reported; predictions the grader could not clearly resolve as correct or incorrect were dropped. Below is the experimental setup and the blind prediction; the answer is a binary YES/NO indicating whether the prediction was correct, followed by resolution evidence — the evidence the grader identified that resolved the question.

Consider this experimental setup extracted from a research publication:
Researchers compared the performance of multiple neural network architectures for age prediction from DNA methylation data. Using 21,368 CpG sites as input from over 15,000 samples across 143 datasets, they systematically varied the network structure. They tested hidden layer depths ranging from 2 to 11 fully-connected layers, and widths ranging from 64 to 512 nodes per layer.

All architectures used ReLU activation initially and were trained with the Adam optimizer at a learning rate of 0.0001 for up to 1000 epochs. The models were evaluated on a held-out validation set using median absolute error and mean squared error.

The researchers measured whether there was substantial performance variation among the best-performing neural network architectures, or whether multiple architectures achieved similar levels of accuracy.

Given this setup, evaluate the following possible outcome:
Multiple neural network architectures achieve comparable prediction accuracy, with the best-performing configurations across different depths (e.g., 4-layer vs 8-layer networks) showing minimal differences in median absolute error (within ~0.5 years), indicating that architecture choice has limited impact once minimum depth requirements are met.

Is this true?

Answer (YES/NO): YES